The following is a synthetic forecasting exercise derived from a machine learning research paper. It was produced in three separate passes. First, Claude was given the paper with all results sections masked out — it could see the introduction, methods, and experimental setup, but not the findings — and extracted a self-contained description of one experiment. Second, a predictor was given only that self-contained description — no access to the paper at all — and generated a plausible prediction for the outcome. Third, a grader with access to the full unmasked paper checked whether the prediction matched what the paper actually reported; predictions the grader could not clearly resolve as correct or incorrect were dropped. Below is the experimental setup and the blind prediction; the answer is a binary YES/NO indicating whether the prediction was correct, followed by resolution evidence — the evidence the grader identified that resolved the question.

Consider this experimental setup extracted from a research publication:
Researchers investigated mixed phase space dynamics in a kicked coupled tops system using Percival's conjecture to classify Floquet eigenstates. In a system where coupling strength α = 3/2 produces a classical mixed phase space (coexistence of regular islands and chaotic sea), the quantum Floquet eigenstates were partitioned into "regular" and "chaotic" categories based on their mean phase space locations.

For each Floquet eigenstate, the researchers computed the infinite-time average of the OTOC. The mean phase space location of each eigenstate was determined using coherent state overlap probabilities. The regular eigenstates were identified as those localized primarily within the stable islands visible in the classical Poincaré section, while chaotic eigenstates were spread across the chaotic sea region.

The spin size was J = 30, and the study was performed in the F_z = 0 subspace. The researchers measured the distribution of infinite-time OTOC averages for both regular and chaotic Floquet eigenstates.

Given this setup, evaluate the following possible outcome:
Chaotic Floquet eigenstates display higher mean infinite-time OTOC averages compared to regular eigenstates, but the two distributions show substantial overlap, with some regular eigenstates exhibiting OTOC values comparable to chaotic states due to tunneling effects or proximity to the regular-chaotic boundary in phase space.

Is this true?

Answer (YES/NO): YES